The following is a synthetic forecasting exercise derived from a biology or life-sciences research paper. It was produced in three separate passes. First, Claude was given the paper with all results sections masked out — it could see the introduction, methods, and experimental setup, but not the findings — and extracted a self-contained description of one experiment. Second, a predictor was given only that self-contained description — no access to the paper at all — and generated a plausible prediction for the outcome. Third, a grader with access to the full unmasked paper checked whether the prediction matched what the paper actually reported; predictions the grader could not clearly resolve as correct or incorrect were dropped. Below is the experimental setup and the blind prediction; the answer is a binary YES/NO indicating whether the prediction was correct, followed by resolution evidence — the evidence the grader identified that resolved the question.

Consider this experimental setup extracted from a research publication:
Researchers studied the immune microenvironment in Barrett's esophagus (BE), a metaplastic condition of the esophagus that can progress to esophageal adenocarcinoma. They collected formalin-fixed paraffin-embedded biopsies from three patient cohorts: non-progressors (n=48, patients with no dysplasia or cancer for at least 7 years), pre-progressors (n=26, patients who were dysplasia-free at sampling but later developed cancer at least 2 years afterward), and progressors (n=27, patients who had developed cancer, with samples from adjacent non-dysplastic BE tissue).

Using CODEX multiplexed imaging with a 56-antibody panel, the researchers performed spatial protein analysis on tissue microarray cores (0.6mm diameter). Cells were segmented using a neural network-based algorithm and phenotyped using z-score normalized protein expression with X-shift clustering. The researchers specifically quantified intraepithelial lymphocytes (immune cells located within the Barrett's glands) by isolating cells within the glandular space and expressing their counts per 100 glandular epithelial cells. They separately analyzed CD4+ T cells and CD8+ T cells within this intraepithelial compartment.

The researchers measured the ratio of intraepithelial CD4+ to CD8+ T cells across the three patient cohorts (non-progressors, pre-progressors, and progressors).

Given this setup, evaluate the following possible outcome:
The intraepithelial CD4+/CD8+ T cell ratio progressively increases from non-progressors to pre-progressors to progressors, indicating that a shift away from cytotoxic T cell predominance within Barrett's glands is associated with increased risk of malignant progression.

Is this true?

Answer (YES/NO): NO